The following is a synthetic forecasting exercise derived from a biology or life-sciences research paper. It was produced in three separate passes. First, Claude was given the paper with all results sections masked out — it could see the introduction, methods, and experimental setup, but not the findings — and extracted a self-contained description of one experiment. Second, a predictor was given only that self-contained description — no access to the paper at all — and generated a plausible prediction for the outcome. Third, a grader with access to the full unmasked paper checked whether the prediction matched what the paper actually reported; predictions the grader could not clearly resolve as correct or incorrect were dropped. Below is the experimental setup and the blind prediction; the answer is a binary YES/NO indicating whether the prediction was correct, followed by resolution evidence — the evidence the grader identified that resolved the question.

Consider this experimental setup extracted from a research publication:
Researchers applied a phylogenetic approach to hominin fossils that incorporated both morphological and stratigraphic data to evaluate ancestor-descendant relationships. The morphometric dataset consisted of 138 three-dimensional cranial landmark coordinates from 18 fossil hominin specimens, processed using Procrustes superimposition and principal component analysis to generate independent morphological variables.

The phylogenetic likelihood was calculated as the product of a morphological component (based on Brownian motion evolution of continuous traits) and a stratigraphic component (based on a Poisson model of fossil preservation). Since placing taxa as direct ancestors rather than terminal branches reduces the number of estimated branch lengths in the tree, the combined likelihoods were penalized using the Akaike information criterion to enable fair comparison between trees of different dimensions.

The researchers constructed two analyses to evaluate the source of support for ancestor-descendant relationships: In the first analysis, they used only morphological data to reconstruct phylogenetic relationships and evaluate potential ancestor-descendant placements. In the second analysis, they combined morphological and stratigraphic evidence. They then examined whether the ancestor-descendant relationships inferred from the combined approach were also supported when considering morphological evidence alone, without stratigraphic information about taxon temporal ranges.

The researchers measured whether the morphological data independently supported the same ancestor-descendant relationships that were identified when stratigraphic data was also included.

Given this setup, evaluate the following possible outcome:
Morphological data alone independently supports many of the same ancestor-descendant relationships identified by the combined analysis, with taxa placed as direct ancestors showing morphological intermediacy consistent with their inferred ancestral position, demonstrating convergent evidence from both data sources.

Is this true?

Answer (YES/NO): NO